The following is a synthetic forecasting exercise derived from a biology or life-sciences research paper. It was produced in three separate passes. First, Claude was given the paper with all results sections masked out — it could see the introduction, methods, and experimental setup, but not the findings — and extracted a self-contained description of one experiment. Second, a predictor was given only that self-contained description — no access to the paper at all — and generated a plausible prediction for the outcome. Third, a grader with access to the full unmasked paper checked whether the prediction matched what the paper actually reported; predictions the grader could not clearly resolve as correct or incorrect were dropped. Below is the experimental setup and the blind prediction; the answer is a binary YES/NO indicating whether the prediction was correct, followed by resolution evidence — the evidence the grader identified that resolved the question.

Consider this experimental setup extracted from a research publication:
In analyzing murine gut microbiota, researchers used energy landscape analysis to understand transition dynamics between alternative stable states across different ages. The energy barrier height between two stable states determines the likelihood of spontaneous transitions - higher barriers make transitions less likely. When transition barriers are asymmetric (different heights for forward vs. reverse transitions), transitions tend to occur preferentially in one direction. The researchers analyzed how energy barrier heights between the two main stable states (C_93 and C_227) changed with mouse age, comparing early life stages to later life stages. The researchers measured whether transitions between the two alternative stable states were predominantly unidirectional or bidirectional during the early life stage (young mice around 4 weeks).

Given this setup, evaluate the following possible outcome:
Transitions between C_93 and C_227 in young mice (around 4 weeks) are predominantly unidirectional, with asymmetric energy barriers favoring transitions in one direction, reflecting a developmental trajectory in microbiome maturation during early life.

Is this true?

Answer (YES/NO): YES